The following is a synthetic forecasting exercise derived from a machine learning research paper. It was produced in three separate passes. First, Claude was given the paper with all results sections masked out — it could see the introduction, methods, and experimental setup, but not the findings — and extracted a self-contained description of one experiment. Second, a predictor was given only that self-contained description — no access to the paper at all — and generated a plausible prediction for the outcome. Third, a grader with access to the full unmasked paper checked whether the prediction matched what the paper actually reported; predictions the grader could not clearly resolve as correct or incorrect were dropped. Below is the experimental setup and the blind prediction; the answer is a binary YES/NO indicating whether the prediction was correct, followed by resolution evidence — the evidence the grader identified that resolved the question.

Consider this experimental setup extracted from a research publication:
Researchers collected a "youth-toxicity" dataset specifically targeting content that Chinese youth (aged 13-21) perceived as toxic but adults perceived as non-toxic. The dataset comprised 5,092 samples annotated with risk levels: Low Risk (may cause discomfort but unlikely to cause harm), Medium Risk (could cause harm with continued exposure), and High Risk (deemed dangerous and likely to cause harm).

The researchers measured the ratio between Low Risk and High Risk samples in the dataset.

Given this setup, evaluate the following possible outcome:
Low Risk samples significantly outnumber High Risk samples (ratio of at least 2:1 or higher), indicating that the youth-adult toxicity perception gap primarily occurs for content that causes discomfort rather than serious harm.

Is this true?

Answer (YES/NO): YES